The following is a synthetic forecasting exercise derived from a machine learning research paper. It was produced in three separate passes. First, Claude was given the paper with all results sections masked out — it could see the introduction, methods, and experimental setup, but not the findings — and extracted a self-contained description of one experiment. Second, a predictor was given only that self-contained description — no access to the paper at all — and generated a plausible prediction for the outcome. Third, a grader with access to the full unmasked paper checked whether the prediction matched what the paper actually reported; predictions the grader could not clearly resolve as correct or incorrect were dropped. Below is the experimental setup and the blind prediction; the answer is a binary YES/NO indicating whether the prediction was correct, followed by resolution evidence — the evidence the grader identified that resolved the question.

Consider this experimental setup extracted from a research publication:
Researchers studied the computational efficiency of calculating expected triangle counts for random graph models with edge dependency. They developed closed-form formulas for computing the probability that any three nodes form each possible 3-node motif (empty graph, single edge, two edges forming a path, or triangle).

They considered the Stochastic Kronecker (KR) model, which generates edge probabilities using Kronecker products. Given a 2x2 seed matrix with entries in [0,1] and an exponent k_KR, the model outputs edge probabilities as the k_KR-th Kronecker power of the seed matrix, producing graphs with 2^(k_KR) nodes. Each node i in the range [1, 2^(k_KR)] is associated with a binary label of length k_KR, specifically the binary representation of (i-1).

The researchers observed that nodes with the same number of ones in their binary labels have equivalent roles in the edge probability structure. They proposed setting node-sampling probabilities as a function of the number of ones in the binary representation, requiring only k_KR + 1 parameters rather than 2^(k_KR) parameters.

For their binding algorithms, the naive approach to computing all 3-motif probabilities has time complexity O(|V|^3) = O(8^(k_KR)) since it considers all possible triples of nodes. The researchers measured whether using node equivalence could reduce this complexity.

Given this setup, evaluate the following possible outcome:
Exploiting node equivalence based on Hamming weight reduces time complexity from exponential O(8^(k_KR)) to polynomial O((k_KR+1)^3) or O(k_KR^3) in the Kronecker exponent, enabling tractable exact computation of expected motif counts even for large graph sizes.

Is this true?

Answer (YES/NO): NO